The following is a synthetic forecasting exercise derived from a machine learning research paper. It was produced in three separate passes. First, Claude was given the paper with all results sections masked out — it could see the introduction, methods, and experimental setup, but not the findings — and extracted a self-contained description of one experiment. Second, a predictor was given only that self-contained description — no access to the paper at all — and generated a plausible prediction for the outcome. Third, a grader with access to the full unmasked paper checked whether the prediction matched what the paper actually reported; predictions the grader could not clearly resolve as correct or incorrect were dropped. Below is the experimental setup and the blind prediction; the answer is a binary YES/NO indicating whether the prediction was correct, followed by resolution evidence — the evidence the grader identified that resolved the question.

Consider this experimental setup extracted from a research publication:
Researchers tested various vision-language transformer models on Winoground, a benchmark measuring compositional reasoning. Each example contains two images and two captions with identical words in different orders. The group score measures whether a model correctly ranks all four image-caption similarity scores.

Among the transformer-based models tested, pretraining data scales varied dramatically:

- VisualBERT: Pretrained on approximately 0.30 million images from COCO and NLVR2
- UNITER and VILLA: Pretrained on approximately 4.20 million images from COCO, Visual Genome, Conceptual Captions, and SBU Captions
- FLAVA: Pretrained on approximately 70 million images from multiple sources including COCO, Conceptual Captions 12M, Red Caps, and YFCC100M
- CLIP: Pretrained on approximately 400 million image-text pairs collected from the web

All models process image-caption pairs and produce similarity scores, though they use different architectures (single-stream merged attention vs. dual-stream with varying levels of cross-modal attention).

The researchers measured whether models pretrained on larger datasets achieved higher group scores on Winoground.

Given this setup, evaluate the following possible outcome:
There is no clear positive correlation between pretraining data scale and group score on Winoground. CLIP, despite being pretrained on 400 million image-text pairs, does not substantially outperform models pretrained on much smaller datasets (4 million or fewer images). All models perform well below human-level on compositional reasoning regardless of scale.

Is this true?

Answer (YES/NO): NO